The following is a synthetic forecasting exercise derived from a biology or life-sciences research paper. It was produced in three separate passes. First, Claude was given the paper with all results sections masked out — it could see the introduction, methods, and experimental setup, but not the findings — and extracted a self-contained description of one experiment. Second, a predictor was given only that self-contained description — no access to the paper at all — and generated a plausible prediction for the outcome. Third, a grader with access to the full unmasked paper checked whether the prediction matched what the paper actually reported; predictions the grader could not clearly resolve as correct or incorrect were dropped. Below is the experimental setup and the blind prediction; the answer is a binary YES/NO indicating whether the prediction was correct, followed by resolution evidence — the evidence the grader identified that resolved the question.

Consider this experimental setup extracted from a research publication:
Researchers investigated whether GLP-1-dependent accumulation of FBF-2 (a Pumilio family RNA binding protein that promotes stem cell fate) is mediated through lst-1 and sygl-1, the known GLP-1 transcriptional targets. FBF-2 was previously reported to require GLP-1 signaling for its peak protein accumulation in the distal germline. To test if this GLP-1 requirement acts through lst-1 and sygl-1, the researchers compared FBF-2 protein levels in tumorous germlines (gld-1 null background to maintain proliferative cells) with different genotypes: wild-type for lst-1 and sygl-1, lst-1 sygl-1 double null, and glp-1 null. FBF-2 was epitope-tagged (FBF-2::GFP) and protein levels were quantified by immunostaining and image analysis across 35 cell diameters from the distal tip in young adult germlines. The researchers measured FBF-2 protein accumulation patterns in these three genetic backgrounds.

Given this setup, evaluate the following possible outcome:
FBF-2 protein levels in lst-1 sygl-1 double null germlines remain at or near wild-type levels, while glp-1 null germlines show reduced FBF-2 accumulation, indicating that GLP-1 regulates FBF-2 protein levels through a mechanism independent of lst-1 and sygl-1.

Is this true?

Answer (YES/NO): NO